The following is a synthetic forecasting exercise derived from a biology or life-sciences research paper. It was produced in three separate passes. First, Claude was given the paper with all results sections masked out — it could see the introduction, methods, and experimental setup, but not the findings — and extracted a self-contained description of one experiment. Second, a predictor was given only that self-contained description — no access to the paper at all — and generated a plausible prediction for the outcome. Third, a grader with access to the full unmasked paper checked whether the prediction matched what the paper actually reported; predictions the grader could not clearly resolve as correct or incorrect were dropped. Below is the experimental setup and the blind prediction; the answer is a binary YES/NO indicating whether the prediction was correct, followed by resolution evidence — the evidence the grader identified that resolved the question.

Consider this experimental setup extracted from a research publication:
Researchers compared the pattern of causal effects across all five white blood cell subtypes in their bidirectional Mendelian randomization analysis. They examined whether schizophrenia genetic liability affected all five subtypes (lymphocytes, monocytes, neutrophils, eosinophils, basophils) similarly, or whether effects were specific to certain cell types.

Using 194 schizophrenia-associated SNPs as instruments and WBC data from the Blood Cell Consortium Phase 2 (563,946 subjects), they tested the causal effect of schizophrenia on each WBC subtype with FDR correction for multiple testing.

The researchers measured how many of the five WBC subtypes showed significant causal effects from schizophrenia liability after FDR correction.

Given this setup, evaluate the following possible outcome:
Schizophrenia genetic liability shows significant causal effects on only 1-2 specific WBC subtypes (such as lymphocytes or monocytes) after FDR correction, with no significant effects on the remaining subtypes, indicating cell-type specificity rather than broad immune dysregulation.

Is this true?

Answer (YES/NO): NO